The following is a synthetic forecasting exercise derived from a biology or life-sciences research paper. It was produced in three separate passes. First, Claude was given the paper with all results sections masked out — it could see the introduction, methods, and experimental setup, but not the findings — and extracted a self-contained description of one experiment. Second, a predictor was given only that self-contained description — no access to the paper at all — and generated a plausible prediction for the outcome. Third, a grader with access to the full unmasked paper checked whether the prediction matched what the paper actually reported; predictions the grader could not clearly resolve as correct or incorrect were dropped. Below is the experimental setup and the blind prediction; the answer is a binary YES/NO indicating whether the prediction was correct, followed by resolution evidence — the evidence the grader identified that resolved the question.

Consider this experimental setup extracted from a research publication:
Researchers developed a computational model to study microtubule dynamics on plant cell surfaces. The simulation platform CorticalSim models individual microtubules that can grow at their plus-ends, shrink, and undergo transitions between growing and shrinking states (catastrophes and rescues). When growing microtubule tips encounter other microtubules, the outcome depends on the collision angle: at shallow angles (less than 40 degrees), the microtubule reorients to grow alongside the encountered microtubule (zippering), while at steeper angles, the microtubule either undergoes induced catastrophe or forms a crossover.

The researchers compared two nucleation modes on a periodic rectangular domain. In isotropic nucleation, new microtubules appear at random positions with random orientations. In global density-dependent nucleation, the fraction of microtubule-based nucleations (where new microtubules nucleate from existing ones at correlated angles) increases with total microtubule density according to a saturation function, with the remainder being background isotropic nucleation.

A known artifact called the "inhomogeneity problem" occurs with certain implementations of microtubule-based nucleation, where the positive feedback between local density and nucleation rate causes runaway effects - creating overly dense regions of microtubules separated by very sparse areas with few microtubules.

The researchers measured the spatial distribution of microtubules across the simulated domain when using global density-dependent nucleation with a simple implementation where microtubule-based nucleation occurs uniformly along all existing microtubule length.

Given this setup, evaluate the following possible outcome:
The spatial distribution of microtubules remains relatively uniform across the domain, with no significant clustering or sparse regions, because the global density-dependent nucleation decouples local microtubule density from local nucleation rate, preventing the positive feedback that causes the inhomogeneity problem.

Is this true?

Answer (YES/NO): NO